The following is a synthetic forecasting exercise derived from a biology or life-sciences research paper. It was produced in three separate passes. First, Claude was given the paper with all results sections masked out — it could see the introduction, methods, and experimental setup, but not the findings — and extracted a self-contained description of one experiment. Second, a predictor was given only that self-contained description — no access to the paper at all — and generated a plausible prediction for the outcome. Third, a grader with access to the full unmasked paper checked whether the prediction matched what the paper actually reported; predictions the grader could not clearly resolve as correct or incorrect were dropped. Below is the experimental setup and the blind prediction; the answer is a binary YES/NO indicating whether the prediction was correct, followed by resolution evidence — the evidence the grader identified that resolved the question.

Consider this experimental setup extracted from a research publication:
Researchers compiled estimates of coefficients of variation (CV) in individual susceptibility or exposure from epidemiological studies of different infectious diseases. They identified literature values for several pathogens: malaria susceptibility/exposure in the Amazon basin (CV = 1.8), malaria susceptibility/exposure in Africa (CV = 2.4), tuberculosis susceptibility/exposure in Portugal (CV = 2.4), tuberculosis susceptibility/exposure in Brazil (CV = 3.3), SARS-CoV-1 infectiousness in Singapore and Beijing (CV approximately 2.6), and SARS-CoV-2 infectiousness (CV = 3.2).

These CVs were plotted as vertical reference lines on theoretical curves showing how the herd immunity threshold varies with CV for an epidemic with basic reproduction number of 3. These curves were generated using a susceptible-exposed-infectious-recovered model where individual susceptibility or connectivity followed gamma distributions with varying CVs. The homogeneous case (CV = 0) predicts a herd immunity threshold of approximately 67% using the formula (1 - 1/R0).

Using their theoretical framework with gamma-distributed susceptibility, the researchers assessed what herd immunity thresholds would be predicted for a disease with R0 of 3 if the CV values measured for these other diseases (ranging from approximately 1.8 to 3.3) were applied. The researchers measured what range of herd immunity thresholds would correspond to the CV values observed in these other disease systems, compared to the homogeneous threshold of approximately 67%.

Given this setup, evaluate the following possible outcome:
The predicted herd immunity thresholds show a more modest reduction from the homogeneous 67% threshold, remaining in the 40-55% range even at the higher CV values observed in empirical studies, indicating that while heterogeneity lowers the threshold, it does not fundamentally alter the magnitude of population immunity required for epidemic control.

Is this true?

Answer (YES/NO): NO